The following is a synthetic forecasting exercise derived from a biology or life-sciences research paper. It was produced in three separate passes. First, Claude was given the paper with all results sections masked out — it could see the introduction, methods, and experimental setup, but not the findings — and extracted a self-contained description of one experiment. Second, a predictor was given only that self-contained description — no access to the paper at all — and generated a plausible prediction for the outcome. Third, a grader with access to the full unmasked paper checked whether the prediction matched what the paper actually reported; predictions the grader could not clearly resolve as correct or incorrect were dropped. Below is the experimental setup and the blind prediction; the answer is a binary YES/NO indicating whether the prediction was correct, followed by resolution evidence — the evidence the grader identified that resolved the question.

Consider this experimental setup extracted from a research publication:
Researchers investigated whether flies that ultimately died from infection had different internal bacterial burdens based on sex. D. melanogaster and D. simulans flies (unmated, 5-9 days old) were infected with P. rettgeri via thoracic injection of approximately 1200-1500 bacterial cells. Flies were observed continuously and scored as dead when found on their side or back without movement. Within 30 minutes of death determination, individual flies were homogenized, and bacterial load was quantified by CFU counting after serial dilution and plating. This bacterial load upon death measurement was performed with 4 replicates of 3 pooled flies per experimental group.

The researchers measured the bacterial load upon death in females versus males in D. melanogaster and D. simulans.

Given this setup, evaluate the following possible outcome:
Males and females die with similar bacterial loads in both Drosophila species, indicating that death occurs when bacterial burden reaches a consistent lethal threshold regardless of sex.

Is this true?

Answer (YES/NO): YES